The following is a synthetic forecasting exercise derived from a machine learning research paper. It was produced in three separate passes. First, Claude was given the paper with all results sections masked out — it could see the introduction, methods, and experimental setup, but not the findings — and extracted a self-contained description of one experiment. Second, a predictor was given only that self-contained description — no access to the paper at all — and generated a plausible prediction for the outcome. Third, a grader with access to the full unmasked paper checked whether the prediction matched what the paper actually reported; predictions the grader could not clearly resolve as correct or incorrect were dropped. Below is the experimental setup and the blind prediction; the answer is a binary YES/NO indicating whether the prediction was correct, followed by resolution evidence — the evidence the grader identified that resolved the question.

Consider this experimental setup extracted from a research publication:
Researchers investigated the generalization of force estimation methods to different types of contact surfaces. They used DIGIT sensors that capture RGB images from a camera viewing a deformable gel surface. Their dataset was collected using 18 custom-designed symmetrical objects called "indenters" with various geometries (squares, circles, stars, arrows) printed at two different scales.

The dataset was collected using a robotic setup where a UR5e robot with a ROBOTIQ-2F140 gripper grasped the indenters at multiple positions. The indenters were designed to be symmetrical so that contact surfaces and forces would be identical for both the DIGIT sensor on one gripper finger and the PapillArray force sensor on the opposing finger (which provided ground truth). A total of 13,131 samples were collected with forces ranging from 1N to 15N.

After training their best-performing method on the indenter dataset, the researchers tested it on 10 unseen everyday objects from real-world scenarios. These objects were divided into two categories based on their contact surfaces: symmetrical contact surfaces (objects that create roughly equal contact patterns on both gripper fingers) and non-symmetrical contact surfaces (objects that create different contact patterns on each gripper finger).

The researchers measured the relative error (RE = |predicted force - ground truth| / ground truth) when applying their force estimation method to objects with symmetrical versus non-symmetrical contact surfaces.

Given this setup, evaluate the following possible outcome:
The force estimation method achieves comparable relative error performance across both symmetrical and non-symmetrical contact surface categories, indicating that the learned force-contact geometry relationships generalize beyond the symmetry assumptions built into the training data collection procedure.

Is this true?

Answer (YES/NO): NO